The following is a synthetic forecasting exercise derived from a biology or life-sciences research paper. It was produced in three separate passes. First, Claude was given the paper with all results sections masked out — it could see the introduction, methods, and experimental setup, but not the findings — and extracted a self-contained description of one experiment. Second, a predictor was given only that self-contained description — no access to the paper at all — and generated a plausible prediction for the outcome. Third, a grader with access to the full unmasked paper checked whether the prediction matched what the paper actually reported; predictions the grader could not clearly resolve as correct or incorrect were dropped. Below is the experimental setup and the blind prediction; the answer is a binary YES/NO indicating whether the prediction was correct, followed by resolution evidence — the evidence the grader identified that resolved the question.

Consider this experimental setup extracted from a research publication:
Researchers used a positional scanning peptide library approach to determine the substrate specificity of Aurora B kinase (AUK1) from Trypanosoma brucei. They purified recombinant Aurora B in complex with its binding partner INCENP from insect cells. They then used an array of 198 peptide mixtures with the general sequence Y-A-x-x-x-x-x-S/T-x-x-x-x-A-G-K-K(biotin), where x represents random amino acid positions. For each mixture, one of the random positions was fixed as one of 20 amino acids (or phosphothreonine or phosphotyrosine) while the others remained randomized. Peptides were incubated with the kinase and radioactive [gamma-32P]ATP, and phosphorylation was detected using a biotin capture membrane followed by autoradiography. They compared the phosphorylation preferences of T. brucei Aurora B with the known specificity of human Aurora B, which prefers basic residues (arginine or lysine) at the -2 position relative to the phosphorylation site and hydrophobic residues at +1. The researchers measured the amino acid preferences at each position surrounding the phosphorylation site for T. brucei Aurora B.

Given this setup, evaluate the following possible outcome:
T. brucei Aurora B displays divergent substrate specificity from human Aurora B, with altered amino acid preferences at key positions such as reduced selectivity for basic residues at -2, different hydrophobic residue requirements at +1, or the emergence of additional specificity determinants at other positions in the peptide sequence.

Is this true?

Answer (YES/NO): NO